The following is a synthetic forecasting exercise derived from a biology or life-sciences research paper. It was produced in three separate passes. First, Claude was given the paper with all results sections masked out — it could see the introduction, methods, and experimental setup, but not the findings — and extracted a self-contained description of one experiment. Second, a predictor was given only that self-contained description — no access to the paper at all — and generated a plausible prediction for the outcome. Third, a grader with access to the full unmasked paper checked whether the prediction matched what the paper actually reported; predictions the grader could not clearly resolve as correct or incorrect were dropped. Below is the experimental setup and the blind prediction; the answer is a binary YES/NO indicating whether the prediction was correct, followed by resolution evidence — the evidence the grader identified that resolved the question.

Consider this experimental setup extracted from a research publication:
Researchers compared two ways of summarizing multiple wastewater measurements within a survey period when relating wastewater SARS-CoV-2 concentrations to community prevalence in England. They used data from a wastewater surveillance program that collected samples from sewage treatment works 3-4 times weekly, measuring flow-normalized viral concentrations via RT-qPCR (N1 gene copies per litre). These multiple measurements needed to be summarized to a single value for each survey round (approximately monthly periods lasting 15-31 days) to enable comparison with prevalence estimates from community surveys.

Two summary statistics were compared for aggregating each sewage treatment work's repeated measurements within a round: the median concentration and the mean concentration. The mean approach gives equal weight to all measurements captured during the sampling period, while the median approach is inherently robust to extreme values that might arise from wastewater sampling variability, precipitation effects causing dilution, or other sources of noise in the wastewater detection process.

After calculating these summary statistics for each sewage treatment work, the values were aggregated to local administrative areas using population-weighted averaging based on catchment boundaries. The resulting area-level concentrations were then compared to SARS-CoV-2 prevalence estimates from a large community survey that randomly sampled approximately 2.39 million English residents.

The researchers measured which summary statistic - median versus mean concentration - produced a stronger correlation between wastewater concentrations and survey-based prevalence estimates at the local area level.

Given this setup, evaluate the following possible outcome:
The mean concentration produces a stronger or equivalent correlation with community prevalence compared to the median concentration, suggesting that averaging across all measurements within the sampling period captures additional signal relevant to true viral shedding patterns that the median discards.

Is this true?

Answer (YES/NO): NO